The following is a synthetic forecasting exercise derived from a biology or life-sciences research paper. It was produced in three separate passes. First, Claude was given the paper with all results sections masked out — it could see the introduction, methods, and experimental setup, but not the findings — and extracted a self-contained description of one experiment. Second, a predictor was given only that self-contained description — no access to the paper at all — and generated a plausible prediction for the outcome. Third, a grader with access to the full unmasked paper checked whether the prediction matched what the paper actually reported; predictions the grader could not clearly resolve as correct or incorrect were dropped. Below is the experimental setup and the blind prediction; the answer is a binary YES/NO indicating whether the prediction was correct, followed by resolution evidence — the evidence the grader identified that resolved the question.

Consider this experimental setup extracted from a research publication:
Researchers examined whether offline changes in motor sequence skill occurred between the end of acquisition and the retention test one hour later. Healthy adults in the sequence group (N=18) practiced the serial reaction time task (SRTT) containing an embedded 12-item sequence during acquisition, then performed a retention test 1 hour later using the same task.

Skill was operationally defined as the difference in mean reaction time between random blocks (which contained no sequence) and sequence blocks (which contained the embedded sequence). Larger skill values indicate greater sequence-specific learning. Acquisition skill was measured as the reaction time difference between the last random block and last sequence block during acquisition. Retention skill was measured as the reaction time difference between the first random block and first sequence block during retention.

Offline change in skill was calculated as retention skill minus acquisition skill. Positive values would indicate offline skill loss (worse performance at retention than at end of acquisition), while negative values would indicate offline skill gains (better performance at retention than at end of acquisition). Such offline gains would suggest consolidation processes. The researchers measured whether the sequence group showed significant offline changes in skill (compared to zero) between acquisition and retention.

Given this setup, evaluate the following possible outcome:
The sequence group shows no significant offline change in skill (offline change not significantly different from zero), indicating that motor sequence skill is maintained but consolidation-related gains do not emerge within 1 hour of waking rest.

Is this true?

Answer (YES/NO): NO